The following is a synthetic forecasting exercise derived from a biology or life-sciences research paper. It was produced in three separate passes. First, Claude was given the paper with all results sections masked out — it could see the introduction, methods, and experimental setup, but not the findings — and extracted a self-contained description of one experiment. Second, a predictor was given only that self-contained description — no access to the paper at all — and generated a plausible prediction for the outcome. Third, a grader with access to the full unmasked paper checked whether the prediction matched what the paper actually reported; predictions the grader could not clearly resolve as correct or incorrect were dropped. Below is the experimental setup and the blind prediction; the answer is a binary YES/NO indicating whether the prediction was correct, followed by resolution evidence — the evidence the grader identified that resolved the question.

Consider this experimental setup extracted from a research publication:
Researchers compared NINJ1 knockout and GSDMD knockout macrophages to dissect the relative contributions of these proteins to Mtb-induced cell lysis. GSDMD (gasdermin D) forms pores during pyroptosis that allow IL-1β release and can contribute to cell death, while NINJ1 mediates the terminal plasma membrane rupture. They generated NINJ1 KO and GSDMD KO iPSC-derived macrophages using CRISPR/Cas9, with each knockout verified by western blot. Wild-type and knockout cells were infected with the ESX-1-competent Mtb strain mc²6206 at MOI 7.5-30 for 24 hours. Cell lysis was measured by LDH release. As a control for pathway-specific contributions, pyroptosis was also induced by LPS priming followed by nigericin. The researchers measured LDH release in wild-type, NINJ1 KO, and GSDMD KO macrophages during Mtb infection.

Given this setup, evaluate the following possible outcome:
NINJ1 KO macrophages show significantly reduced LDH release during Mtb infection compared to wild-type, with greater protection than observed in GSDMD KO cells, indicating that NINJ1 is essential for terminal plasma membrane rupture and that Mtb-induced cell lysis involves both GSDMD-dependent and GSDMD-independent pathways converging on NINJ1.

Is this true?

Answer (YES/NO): NO